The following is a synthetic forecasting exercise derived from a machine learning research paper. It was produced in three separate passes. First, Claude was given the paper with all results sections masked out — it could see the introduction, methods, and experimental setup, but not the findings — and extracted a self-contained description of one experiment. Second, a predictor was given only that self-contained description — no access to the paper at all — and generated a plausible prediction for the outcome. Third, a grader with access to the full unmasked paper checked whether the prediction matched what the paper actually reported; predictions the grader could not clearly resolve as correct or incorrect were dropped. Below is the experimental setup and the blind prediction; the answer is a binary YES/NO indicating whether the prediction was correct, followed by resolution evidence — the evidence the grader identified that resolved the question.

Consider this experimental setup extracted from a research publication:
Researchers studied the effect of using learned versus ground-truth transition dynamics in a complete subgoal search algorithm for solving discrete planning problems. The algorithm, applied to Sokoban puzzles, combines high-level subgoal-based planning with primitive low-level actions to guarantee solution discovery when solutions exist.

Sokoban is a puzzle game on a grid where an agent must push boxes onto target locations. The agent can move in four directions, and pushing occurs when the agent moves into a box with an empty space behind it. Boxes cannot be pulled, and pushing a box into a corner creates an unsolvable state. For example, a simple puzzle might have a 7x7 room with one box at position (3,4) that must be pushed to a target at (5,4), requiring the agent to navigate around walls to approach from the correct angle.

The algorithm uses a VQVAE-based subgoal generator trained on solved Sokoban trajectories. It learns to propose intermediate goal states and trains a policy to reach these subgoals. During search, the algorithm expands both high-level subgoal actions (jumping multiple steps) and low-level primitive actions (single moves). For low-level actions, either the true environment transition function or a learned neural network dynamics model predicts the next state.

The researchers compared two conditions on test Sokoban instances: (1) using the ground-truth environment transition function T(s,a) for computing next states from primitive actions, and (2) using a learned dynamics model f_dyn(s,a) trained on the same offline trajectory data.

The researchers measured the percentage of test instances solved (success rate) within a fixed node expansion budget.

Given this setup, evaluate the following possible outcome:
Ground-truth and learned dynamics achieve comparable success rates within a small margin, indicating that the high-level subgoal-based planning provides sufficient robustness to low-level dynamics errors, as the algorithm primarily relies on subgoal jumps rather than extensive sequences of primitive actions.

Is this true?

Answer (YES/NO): YES